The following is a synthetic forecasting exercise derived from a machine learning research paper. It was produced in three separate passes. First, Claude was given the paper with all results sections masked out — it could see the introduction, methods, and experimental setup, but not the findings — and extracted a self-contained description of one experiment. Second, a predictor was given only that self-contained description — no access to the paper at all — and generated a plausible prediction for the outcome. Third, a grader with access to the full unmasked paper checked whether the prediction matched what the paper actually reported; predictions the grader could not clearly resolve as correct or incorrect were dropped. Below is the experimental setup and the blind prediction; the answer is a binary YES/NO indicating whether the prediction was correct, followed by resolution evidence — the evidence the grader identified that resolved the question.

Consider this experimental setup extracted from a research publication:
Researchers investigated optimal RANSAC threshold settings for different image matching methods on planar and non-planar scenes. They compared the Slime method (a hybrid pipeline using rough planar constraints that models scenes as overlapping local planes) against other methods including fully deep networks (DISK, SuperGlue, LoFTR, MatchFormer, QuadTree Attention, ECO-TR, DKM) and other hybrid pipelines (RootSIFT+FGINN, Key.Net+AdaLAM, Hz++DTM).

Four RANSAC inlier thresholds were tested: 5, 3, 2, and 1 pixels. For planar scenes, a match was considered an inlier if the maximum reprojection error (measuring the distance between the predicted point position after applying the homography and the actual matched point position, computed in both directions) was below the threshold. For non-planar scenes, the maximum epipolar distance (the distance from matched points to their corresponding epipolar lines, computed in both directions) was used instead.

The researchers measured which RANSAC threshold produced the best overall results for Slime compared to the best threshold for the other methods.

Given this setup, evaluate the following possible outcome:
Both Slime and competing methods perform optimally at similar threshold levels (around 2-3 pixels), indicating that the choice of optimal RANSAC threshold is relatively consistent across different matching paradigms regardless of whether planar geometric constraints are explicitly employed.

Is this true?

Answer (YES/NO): NO